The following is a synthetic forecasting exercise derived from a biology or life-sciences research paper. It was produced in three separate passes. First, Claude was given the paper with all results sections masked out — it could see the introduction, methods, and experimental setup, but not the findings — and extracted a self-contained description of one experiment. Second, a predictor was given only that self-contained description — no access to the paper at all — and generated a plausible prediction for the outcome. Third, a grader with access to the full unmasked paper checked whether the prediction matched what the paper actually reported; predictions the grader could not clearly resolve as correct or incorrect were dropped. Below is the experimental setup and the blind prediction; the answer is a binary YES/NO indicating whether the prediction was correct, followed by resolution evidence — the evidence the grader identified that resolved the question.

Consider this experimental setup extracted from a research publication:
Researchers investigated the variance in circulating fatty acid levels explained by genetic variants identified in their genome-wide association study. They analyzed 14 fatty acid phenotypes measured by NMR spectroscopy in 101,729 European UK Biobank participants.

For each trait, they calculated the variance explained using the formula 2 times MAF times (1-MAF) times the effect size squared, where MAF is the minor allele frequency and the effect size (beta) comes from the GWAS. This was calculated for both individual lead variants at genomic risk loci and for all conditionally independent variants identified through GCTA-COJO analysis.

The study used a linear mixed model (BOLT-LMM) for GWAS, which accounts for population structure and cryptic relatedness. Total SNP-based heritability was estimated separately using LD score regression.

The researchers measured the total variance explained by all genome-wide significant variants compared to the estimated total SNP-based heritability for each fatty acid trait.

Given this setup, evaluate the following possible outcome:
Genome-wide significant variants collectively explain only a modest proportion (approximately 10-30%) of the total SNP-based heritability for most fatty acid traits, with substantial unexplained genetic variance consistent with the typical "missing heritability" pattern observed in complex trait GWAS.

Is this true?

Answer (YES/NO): NO